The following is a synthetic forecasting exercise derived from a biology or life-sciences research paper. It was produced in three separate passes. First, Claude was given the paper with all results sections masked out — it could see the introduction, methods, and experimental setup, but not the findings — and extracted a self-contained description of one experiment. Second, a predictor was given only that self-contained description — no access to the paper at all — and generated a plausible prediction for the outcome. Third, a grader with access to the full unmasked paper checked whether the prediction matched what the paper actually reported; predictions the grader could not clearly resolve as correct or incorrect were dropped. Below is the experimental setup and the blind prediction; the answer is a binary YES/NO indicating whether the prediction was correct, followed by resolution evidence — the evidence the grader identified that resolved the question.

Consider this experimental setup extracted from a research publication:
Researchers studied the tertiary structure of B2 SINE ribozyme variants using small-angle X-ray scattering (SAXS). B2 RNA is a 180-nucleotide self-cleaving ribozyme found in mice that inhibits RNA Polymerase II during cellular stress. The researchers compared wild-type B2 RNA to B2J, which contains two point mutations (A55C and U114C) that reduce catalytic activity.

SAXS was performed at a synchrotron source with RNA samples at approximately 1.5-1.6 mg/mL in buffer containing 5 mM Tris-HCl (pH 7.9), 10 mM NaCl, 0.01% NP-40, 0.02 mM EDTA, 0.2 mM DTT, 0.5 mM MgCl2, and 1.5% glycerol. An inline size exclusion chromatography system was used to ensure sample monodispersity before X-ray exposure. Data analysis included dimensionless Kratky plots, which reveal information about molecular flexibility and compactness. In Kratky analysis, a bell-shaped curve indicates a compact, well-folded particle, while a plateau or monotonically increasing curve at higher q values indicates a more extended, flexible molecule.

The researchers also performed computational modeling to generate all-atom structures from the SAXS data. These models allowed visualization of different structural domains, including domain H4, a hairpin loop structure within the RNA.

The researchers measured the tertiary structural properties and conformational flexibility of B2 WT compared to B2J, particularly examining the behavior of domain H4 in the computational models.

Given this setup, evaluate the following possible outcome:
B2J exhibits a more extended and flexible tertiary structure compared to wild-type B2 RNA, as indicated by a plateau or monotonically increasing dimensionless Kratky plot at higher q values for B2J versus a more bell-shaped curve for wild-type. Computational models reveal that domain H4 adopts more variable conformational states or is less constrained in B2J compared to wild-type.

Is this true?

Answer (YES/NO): NO